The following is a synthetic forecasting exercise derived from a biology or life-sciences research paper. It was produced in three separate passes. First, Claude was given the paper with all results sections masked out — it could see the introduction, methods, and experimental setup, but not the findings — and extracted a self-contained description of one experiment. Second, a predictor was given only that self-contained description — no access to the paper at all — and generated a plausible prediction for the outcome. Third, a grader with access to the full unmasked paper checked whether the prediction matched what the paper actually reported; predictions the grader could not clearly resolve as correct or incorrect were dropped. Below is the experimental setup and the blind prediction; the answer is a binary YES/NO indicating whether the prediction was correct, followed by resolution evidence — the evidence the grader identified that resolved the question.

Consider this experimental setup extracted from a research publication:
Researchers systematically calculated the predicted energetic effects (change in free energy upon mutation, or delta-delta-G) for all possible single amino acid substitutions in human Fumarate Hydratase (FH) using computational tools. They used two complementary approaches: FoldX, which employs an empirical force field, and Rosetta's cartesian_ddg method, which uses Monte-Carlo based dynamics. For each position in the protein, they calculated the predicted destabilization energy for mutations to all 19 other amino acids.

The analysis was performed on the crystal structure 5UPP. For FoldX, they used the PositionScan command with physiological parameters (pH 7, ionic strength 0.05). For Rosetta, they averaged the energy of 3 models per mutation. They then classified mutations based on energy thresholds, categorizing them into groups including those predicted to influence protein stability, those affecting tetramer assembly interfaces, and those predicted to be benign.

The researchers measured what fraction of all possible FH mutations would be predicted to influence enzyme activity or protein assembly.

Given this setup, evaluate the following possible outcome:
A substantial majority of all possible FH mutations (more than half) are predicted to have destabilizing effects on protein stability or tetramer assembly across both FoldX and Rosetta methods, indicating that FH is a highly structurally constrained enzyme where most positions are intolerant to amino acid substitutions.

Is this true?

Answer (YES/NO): YES